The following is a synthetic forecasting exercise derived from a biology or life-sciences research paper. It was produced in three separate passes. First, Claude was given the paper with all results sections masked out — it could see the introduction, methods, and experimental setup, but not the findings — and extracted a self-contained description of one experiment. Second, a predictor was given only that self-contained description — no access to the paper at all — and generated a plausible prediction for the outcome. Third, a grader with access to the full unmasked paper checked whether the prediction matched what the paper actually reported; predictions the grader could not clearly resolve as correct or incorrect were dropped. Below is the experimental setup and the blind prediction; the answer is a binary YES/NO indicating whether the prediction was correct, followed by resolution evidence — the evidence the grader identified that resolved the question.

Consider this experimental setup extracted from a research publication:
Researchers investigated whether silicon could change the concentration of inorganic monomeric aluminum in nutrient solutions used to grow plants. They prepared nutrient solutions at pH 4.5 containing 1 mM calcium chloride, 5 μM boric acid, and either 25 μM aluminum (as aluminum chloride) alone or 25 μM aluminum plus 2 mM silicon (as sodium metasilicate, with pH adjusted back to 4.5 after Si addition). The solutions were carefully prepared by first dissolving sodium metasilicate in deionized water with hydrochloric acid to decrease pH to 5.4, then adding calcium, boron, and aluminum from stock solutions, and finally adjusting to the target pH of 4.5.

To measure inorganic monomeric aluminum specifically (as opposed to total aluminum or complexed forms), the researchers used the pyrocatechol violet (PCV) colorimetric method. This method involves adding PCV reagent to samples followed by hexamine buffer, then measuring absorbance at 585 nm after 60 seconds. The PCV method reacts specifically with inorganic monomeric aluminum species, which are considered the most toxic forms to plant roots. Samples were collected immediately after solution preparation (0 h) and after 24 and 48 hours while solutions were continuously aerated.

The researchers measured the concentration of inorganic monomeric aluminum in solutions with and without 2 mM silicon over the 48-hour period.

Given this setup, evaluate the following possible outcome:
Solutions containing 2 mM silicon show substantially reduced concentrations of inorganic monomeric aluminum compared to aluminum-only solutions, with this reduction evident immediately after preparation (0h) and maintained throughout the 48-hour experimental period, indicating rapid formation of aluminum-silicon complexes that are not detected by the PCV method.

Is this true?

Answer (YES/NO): NO